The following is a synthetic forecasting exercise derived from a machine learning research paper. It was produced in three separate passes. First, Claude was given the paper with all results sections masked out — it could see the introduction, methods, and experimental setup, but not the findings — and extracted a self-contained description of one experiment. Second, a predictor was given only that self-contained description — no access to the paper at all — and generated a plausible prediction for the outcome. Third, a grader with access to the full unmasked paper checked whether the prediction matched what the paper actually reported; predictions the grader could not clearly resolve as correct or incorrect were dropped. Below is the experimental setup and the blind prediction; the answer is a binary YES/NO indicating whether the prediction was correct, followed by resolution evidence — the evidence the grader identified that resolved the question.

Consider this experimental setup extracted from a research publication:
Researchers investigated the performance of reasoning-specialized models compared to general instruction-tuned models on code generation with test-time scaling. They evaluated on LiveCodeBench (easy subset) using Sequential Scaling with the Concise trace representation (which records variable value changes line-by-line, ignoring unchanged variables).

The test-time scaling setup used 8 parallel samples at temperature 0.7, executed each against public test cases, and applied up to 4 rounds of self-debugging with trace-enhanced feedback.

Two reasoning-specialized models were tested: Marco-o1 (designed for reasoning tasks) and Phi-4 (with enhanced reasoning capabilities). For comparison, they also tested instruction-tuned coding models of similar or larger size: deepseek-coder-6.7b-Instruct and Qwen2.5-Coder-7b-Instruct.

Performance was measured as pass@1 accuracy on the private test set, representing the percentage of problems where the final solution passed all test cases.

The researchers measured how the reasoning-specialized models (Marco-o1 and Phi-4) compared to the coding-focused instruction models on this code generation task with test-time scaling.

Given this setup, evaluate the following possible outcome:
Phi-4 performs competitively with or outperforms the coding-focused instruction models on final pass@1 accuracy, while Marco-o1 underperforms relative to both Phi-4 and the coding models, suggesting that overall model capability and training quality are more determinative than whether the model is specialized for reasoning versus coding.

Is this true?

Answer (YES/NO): NO